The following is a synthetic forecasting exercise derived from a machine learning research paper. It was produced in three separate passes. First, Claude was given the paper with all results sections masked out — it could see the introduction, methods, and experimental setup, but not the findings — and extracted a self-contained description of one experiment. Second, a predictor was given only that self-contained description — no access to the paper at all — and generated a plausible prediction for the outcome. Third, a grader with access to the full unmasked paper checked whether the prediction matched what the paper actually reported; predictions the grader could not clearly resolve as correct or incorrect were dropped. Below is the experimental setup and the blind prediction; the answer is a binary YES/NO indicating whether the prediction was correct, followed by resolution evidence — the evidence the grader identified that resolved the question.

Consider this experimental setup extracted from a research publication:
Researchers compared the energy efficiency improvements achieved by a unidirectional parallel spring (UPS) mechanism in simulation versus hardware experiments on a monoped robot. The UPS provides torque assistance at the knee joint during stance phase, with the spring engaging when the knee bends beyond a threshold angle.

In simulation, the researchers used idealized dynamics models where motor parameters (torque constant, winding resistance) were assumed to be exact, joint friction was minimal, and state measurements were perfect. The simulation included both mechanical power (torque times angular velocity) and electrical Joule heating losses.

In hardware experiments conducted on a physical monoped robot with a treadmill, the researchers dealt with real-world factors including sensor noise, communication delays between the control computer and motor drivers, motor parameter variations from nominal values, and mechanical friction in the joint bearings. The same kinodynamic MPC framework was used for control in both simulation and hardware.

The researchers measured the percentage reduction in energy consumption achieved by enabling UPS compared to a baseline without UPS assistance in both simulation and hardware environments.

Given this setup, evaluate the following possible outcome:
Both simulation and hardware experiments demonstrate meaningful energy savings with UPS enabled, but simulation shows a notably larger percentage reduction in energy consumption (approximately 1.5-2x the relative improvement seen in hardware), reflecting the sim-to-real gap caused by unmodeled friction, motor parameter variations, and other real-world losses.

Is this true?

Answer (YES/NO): NO